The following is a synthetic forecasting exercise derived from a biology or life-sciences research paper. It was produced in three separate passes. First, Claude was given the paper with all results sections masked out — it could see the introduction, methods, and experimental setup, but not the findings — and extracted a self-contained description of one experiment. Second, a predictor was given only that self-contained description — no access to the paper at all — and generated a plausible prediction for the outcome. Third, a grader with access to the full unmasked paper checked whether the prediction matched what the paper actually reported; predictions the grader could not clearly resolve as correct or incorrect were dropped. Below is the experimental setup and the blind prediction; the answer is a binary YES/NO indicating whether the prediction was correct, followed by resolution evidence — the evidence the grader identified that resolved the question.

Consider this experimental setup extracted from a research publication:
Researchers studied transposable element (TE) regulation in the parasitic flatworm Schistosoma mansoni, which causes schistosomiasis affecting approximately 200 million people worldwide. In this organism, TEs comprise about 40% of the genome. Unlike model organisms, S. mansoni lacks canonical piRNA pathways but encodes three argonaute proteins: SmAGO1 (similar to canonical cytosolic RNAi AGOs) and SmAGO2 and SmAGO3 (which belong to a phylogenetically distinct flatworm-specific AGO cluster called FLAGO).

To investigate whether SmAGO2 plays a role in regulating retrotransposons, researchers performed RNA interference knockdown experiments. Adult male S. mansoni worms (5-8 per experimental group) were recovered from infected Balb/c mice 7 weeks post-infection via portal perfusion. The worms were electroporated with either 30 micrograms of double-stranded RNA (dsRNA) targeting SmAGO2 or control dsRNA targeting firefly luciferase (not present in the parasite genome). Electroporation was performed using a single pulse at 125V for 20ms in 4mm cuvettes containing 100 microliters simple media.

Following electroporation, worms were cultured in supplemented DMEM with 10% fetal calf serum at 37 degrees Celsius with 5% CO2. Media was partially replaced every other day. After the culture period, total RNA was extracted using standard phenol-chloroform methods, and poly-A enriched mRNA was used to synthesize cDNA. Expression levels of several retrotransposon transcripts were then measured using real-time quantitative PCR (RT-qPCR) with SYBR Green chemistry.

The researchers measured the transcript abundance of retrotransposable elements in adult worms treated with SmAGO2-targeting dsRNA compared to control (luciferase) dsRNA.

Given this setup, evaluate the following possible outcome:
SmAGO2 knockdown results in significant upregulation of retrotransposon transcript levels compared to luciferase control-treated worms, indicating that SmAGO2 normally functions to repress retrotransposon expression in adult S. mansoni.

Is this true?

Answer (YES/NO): YES